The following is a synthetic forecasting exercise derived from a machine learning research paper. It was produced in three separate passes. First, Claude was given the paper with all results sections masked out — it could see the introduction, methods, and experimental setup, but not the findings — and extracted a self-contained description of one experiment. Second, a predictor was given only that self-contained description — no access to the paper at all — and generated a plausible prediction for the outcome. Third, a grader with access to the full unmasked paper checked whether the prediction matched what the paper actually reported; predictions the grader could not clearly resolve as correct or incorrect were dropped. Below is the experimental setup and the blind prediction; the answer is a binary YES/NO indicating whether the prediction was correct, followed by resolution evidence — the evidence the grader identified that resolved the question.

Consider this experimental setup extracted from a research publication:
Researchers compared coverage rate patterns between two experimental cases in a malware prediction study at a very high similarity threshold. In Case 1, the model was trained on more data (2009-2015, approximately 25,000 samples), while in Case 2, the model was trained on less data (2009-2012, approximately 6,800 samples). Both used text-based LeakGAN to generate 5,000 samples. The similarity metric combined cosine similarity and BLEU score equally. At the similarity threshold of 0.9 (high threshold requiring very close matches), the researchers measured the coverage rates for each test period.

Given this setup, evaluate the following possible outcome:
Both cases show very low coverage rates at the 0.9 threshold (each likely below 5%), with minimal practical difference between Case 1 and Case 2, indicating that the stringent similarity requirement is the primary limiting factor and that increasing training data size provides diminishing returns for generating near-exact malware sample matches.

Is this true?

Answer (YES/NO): NO